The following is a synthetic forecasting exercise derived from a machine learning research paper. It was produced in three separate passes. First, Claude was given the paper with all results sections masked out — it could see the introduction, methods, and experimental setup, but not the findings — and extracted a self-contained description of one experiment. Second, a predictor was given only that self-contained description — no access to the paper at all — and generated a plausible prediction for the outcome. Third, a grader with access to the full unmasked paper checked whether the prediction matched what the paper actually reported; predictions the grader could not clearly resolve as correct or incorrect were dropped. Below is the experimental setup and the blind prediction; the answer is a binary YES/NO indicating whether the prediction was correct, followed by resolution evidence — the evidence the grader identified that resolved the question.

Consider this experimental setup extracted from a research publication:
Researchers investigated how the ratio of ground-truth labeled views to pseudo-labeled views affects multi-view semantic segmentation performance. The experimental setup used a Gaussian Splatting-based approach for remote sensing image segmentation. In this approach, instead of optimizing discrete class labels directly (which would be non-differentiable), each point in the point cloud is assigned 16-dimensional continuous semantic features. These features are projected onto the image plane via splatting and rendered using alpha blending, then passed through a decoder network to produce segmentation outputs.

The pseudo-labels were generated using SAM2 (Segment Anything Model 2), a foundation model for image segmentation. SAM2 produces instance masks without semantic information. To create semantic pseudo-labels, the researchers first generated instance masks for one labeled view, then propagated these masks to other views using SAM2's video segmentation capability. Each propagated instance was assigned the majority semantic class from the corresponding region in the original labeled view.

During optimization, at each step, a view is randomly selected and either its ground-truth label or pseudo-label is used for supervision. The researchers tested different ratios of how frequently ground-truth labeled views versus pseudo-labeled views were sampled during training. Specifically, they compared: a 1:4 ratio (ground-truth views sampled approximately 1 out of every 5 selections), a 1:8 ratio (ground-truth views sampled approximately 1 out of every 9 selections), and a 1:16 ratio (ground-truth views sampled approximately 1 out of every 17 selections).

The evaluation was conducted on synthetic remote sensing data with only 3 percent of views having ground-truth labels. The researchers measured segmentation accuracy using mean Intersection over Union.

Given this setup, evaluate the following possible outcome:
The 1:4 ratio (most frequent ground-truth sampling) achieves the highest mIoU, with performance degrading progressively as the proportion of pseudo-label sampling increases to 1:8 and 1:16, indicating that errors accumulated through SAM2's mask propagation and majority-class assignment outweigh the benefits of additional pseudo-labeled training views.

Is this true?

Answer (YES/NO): NO